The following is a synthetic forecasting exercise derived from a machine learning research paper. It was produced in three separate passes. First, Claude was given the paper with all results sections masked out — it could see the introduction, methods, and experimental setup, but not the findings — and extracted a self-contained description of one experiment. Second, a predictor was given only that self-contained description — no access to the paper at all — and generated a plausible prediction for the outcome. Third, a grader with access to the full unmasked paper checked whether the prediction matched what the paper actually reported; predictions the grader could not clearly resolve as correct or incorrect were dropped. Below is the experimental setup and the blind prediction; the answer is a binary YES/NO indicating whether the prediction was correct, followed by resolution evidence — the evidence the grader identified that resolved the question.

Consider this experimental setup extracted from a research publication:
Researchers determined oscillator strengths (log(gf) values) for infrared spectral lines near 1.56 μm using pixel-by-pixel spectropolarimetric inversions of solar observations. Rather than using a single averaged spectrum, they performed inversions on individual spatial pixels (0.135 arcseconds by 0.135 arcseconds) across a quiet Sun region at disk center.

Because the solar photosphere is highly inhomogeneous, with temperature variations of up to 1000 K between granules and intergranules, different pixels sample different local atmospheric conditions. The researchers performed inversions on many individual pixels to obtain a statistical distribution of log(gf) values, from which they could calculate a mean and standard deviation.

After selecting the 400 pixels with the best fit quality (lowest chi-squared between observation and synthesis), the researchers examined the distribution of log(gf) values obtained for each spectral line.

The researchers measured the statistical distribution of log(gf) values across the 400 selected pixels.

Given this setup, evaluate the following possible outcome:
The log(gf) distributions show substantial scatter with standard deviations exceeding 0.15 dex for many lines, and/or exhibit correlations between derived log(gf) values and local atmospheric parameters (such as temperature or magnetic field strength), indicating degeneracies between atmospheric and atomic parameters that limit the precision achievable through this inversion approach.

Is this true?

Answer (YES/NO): NO